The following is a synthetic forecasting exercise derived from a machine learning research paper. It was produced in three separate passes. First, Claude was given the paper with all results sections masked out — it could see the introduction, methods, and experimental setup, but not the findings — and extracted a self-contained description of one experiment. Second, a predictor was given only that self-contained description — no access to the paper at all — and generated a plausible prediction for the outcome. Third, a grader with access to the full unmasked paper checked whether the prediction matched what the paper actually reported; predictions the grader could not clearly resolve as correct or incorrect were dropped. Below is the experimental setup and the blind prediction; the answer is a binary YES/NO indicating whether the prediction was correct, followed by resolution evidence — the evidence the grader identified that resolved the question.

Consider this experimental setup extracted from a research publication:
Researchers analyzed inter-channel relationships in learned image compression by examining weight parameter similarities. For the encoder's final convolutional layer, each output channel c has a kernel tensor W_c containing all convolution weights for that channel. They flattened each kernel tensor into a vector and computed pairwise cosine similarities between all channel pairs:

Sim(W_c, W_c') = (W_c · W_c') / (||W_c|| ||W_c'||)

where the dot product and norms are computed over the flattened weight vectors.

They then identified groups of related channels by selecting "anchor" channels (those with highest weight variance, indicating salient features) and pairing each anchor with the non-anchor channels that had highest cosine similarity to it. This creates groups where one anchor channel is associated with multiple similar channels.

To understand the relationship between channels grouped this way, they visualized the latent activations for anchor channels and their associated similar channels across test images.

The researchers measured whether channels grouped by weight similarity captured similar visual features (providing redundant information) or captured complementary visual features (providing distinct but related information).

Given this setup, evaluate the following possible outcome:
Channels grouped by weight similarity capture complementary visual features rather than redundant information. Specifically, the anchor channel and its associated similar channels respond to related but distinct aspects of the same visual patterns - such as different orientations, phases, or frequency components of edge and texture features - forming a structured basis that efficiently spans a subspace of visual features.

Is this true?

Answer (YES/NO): NO